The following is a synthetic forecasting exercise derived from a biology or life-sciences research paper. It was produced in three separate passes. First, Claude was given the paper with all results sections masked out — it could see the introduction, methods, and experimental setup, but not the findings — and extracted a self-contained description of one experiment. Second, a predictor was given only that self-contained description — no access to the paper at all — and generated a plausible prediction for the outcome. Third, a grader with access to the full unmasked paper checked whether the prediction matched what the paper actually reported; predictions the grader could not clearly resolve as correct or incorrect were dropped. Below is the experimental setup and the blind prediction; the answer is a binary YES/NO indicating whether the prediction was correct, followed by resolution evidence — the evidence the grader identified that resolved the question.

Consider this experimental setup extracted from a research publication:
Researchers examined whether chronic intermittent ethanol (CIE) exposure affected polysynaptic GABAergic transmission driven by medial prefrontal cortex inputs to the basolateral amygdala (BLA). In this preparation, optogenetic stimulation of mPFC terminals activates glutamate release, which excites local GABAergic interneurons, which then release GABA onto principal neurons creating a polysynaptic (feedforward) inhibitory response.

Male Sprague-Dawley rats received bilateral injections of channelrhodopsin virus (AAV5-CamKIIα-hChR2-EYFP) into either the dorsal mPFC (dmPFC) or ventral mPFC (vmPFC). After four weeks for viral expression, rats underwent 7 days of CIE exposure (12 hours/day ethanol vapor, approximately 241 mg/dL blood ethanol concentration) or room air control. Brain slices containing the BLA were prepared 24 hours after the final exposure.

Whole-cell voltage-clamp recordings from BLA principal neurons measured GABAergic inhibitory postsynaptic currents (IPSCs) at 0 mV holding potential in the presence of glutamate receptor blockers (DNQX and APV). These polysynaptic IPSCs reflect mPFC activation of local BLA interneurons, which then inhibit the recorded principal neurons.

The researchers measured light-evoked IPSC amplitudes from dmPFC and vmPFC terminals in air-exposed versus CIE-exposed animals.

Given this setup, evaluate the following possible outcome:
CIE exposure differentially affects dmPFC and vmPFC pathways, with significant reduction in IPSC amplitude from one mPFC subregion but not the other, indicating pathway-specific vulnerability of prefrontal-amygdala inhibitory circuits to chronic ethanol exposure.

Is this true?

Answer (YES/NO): NO